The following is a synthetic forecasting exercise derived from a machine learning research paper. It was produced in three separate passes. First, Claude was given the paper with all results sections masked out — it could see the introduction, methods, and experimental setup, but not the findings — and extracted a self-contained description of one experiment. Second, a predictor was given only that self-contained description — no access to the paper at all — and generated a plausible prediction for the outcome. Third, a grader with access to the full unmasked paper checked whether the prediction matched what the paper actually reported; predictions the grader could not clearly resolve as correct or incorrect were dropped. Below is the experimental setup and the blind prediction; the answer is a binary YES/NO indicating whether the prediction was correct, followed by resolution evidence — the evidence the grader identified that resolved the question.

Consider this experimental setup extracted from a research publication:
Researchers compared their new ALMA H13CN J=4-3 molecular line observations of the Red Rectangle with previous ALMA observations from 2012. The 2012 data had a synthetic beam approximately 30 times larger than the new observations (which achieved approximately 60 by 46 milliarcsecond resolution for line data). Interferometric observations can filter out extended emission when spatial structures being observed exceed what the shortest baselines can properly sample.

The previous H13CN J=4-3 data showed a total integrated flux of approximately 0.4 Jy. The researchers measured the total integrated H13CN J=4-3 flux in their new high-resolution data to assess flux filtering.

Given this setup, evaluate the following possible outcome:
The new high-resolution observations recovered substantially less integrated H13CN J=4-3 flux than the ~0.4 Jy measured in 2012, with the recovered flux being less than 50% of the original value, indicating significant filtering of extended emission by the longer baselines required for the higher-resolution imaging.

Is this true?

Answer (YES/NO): NO